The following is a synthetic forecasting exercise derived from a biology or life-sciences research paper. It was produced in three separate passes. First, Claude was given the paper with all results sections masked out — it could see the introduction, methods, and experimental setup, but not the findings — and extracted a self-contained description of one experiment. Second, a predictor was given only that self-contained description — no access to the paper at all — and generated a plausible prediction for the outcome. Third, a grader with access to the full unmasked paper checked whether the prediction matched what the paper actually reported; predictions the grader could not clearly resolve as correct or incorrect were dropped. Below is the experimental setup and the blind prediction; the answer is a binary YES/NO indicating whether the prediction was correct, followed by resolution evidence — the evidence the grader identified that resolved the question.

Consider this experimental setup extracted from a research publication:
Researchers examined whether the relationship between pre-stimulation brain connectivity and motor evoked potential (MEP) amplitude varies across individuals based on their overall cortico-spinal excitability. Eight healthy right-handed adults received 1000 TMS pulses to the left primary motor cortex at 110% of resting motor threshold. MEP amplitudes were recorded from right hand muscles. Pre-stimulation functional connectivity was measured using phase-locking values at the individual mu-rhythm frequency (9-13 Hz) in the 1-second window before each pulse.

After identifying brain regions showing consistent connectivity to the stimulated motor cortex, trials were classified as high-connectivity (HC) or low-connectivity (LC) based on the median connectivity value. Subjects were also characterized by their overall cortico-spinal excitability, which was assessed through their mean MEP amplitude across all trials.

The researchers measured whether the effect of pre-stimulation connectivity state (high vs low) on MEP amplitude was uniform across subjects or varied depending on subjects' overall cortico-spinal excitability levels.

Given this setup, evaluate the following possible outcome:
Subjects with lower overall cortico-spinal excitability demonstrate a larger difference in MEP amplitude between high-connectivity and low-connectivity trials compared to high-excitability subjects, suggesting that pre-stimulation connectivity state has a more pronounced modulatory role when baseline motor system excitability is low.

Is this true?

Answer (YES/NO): NO